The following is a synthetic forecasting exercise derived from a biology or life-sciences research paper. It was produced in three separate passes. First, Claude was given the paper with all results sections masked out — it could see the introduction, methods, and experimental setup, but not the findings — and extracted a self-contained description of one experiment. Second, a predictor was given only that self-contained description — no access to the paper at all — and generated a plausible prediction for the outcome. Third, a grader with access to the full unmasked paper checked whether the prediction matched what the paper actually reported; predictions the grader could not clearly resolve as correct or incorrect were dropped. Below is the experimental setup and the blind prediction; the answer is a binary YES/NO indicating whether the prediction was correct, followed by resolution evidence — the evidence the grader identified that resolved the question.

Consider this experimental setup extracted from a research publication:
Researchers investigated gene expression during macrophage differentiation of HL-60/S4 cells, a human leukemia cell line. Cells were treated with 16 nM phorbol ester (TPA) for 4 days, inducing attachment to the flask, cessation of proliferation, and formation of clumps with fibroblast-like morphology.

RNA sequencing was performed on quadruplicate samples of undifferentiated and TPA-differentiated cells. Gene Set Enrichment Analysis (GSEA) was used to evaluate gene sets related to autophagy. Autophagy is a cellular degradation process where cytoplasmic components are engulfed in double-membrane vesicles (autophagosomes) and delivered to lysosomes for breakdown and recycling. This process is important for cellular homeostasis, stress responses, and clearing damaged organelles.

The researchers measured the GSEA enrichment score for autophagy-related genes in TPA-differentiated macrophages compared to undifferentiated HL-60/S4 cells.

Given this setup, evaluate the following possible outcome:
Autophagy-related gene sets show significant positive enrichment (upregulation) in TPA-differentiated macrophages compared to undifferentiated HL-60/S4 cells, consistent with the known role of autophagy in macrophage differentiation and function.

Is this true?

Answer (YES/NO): YES